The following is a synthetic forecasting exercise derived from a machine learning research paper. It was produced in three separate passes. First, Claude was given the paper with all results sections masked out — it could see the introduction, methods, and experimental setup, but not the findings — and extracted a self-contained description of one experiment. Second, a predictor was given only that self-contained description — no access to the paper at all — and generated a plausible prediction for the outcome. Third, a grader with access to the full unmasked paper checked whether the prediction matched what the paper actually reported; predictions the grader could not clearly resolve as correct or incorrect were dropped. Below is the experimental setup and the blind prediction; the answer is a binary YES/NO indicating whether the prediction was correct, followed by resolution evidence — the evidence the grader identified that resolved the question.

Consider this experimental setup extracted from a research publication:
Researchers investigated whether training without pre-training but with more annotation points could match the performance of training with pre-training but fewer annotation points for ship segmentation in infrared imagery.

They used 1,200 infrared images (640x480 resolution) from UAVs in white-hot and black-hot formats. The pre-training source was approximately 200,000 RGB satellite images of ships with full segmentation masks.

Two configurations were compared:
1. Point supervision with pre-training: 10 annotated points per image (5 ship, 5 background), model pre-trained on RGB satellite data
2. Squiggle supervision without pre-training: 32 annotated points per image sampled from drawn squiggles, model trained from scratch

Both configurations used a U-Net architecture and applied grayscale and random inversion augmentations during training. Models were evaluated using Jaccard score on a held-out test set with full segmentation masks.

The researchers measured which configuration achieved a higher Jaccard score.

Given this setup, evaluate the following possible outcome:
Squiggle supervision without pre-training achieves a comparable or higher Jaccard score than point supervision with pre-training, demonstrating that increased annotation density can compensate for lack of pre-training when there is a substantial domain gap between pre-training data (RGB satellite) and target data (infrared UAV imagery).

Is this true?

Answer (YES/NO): YES